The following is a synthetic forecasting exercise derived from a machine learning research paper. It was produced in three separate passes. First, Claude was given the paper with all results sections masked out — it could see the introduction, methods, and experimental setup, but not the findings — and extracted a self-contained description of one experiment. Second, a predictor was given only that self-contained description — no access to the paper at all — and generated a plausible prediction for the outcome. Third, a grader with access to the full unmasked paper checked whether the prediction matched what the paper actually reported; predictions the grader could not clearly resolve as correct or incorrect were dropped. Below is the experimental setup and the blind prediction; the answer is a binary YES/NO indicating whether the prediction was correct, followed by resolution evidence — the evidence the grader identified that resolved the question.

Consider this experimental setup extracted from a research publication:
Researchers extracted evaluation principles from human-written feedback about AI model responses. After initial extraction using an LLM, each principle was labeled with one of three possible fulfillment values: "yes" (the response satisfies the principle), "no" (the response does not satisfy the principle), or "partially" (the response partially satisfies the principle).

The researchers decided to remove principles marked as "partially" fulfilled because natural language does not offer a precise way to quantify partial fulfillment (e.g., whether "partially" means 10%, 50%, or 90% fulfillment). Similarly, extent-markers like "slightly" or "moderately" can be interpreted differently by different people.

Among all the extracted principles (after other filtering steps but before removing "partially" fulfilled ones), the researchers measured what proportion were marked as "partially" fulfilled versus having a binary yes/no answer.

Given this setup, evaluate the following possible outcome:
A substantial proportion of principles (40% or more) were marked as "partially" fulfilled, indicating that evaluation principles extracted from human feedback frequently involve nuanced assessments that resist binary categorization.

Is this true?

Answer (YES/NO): NO